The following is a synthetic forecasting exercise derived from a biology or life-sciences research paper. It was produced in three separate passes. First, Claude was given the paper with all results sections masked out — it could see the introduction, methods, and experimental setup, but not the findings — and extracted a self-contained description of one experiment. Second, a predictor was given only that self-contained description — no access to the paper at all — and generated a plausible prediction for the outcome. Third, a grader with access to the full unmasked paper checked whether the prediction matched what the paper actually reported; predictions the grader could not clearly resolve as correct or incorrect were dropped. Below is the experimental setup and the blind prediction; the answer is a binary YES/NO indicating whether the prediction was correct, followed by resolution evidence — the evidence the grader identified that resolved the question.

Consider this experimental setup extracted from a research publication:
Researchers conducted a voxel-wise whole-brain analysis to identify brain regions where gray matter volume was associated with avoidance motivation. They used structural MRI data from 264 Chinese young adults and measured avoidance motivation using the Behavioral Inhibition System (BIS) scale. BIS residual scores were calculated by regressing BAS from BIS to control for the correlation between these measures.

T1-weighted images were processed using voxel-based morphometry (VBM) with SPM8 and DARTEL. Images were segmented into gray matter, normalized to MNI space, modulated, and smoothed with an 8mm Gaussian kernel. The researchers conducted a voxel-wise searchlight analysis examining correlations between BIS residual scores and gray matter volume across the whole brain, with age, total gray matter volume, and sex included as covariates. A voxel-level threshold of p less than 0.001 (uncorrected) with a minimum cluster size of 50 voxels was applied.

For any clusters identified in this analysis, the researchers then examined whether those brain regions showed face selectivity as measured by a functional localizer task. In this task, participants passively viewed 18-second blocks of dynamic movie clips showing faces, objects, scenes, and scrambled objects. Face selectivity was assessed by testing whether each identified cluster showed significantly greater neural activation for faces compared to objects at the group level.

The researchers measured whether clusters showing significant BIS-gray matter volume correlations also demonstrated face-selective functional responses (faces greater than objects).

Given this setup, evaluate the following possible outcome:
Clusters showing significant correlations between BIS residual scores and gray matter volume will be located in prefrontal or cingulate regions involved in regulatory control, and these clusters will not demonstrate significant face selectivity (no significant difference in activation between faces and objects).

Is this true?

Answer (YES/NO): NO